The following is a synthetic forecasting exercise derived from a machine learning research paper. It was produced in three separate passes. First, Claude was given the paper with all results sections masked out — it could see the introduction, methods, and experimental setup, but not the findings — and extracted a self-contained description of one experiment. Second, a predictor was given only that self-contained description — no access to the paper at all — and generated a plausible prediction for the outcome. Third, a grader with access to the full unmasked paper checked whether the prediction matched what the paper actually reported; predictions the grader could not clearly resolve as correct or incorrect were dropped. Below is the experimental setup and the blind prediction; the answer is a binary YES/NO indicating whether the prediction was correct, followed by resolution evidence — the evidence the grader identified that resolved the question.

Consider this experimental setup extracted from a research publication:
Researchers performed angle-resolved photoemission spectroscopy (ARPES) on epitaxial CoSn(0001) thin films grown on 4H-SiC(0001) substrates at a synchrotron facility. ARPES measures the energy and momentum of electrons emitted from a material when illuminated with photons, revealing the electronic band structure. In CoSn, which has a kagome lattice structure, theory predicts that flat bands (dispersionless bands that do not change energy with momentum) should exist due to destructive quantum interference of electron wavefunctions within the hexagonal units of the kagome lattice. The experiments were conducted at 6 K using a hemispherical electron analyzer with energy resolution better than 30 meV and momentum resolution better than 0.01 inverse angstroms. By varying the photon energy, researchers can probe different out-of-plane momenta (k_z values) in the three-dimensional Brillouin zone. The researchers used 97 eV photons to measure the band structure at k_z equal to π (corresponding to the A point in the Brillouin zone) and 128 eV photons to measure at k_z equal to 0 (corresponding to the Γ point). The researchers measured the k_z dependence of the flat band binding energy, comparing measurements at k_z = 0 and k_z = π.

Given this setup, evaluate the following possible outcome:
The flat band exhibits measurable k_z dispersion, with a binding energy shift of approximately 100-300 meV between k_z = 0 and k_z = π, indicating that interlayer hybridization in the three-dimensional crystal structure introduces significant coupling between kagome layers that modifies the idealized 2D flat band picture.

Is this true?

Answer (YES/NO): NO